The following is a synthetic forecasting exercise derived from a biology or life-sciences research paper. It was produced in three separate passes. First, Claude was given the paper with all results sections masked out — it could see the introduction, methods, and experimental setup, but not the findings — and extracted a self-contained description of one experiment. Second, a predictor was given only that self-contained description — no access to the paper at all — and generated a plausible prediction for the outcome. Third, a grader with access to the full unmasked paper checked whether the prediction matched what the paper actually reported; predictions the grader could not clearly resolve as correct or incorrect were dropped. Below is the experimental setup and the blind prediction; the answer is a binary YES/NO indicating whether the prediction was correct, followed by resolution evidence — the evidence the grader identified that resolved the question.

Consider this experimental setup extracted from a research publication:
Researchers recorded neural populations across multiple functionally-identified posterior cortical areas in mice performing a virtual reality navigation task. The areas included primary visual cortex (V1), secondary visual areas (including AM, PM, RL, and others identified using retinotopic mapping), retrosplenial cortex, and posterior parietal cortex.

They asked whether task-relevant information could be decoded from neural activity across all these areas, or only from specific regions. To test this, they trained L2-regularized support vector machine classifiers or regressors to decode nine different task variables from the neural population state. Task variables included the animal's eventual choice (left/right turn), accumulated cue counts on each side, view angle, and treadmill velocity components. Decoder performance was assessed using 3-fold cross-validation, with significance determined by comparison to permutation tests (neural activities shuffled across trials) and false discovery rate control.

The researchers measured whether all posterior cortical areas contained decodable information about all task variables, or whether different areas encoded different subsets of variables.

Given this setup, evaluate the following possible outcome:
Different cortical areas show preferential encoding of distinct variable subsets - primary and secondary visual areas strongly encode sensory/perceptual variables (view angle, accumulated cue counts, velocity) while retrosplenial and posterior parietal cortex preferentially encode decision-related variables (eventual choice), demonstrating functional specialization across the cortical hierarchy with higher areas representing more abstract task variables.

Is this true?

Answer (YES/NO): NO